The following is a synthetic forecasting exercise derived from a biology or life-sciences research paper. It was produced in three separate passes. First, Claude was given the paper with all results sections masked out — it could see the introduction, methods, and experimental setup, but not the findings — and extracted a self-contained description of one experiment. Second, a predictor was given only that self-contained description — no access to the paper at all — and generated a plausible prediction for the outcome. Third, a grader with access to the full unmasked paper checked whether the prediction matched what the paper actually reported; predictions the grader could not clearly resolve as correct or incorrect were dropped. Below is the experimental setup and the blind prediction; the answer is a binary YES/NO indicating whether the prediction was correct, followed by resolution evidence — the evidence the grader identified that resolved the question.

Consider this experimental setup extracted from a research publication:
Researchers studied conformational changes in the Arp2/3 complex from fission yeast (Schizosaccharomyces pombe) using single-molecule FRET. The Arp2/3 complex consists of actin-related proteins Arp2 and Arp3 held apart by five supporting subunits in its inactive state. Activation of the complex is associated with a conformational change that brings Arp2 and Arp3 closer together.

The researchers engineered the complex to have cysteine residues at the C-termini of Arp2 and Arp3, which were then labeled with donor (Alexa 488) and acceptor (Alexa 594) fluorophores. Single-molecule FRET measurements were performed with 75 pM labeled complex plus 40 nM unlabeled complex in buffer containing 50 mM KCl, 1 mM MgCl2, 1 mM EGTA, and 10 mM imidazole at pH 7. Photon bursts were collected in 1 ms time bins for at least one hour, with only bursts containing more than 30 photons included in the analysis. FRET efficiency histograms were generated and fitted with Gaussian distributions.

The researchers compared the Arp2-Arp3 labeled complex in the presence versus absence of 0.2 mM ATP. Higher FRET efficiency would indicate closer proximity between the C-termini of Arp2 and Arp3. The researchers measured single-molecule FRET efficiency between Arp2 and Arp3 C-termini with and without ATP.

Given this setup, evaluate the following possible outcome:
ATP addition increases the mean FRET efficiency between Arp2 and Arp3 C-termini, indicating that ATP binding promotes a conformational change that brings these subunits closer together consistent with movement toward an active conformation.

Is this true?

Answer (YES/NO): NO